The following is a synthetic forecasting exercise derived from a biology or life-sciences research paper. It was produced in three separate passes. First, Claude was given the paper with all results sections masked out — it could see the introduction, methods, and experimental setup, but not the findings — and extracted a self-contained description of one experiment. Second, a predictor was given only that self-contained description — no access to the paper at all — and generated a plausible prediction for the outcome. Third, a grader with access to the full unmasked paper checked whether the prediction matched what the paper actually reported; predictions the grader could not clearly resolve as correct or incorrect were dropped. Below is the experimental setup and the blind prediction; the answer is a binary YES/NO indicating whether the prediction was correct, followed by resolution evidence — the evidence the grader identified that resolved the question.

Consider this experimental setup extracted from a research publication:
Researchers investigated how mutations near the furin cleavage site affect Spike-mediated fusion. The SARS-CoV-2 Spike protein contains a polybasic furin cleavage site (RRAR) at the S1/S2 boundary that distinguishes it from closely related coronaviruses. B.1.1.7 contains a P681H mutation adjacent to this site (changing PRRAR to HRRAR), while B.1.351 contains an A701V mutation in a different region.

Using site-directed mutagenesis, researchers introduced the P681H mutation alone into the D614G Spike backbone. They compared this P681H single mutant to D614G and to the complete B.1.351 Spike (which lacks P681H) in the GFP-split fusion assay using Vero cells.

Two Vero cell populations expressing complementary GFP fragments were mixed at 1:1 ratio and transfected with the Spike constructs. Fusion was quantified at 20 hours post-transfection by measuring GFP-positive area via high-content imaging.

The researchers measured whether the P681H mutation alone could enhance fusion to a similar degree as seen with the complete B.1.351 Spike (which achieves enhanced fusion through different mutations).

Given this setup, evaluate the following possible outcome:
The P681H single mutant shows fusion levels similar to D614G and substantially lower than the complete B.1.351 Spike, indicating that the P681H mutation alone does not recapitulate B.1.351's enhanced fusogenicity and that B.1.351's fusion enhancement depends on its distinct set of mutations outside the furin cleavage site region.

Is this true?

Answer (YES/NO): NO